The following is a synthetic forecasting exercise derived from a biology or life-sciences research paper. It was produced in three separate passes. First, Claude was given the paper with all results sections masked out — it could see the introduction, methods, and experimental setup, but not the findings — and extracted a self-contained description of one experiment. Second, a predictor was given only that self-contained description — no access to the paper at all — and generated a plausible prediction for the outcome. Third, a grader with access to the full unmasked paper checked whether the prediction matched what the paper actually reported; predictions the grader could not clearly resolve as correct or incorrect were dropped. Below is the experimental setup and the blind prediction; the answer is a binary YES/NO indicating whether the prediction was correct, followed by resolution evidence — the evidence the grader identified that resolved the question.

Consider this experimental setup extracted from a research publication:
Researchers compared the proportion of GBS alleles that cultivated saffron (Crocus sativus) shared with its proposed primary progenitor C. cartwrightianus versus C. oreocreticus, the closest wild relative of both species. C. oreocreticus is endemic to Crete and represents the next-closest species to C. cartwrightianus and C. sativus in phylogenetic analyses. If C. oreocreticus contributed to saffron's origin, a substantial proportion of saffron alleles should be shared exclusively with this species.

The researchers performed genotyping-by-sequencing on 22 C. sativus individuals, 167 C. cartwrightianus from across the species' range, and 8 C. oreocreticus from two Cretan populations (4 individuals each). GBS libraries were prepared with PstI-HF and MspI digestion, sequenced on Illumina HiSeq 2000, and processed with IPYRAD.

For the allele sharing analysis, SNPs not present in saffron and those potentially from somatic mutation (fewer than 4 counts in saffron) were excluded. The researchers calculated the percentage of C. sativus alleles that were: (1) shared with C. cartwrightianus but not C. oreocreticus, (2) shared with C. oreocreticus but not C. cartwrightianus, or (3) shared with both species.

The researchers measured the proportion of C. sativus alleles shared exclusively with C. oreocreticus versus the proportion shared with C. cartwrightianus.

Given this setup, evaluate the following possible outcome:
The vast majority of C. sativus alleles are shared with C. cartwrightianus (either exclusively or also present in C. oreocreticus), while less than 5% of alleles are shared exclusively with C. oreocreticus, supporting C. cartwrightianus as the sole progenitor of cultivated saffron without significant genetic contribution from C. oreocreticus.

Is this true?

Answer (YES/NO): YES